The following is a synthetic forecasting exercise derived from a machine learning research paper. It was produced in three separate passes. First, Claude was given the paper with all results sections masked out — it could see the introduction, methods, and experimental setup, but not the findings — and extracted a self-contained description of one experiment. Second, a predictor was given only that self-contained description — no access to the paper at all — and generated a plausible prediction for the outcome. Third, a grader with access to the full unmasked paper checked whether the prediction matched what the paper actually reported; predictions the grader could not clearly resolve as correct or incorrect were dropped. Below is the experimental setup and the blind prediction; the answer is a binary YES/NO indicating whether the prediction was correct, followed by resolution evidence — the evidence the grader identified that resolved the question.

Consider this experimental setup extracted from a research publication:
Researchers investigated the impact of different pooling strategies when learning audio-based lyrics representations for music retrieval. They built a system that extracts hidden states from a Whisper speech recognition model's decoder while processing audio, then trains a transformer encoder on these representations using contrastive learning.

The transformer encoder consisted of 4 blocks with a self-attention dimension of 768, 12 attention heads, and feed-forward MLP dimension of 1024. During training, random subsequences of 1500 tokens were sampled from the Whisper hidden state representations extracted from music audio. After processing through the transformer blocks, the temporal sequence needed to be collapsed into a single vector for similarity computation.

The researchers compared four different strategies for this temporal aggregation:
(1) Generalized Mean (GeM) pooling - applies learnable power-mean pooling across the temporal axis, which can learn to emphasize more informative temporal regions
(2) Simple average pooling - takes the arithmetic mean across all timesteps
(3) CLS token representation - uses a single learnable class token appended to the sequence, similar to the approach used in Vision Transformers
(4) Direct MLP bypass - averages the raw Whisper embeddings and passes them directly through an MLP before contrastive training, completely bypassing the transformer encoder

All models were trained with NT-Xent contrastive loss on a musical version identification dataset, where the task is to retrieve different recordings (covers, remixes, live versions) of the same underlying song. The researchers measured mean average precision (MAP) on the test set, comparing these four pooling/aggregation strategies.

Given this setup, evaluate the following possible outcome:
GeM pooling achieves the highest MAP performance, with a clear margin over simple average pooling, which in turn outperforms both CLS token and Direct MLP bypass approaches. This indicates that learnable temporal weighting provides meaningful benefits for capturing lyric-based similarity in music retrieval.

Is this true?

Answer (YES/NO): NO